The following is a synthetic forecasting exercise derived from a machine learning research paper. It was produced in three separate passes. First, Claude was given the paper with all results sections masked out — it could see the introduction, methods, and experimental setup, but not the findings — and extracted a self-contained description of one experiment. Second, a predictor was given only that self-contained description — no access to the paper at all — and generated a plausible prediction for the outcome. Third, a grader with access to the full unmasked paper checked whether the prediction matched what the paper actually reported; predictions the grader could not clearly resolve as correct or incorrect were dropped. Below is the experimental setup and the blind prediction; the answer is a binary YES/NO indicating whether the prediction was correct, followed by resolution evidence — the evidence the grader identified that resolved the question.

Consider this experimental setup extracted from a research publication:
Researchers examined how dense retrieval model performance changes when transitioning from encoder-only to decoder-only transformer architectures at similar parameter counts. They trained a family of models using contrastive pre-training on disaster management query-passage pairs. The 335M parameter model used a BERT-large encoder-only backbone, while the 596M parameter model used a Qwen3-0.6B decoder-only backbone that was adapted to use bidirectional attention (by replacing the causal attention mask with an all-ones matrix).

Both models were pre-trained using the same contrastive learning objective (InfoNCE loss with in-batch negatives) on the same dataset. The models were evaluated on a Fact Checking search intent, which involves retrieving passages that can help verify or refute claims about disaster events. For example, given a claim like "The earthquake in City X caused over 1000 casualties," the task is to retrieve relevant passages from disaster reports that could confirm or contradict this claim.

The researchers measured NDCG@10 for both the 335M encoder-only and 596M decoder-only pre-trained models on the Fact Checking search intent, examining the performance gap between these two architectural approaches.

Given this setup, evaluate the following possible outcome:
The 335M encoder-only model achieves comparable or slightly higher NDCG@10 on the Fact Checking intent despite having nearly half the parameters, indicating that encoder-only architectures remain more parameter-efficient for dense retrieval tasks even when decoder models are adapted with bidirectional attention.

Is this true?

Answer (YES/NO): NO